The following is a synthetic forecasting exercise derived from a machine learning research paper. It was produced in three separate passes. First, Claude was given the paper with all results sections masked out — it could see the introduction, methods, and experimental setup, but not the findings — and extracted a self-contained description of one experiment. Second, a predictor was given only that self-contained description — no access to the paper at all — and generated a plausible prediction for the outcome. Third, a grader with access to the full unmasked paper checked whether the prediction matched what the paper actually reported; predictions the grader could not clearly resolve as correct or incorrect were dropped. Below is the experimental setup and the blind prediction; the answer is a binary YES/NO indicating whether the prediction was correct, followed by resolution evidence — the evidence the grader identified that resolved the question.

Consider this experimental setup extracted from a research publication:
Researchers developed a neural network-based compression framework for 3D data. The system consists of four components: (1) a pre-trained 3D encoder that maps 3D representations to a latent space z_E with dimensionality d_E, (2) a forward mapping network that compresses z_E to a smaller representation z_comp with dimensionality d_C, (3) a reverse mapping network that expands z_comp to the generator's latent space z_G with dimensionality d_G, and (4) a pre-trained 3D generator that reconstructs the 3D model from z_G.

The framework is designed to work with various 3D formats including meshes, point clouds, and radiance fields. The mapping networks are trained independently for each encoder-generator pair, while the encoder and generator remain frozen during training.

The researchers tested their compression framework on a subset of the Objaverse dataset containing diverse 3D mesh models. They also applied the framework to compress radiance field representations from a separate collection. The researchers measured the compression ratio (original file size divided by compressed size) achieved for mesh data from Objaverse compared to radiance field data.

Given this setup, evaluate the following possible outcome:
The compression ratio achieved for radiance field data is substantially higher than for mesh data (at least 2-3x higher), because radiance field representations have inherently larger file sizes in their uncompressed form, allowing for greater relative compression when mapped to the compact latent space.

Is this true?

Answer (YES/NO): NO